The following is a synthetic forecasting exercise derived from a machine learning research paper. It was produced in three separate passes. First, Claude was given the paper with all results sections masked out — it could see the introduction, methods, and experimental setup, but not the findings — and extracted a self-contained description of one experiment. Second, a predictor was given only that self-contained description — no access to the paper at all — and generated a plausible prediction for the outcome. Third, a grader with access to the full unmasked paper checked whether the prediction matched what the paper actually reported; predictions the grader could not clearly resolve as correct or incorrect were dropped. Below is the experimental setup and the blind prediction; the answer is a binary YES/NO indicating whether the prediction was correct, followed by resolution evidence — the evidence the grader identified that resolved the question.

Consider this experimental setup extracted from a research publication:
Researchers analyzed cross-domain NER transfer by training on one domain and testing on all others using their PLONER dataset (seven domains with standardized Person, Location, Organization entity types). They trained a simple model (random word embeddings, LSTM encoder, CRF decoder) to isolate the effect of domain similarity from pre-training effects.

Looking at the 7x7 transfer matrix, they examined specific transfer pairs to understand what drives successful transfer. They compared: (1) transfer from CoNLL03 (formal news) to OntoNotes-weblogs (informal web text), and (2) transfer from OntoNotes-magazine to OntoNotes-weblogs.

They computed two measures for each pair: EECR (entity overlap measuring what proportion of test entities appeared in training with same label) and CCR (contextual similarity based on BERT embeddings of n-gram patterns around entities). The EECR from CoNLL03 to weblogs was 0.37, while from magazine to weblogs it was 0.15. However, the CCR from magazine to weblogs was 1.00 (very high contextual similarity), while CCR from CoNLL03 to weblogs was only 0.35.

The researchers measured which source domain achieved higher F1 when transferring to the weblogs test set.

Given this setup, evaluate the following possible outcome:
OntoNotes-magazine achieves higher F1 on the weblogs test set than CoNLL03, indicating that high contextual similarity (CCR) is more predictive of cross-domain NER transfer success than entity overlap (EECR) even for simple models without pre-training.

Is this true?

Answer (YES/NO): YES